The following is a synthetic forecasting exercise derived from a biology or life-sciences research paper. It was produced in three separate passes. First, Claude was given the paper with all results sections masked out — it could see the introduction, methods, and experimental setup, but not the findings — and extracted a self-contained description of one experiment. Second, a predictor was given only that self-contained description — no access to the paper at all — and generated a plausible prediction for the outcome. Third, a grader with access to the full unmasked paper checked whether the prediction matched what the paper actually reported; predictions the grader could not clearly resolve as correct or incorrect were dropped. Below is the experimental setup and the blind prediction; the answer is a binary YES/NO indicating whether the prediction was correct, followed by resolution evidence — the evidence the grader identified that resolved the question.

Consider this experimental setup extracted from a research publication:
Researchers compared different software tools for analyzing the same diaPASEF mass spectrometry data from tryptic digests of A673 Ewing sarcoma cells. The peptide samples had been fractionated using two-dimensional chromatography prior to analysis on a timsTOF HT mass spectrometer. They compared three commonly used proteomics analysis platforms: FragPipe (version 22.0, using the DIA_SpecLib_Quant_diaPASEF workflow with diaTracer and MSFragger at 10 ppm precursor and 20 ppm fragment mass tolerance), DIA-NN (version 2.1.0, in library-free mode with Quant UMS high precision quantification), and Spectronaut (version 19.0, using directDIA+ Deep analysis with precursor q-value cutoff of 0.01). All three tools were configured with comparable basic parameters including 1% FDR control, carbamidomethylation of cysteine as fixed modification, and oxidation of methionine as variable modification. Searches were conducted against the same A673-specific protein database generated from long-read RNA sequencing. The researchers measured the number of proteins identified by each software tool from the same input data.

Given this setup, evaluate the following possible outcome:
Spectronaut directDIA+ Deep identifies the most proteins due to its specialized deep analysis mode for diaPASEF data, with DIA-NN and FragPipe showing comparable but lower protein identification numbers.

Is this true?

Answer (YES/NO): NO